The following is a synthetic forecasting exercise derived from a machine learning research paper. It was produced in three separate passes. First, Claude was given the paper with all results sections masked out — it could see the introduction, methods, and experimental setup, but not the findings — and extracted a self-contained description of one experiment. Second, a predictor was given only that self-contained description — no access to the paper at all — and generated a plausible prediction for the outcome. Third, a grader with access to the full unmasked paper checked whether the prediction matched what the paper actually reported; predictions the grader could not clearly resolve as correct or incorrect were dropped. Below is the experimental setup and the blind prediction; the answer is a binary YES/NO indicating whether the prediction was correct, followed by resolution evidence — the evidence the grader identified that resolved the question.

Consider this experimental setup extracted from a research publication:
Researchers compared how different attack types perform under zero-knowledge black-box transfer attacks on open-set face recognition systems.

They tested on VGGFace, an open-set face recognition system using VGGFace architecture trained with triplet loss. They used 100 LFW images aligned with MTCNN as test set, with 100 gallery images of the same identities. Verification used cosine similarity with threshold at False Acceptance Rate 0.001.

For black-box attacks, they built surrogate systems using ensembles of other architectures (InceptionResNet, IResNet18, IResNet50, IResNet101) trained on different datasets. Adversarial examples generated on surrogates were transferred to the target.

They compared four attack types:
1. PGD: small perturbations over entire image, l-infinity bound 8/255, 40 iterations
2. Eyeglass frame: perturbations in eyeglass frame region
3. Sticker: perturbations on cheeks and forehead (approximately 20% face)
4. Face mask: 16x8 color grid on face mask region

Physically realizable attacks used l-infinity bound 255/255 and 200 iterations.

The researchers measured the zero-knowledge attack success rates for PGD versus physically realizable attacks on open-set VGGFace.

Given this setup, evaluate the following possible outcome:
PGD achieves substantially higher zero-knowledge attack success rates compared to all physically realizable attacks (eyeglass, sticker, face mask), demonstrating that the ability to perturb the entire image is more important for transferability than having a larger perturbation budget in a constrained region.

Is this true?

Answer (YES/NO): NO